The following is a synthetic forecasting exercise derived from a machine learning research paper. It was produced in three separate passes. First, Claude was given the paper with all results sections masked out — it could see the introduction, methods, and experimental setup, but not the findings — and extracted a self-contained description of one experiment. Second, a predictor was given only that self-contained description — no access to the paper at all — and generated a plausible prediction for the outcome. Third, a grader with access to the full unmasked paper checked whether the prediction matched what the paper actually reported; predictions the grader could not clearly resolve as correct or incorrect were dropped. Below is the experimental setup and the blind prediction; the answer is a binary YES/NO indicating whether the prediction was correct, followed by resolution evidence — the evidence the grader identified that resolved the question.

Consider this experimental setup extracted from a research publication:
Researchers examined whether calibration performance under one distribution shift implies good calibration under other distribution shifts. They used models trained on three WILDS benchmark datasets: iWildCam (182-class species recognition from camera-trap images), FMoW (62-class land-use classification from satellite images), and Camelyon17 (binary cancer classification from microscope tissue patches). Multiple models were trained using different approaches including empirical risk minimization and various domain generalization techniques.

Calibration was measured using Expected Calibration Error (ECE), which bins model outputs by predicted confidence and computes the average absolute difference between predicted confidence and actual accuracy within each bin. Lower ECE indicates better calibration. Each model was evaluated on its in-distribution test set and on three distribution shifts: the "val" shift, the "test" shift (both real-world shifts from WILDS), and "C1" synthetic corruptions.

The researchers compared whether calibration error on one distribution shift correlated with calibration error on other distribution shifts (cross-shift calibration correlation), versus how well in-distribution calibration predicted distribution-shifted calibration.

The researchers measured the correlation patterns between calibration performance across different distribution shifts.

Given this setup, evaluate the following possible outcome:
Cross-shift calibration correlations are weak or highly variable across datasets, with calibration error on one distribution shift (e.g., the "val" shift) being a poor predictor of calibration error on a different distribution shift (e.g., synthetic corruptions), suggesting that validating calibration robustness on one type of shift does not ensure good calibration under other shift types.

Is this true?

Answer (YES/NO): YES